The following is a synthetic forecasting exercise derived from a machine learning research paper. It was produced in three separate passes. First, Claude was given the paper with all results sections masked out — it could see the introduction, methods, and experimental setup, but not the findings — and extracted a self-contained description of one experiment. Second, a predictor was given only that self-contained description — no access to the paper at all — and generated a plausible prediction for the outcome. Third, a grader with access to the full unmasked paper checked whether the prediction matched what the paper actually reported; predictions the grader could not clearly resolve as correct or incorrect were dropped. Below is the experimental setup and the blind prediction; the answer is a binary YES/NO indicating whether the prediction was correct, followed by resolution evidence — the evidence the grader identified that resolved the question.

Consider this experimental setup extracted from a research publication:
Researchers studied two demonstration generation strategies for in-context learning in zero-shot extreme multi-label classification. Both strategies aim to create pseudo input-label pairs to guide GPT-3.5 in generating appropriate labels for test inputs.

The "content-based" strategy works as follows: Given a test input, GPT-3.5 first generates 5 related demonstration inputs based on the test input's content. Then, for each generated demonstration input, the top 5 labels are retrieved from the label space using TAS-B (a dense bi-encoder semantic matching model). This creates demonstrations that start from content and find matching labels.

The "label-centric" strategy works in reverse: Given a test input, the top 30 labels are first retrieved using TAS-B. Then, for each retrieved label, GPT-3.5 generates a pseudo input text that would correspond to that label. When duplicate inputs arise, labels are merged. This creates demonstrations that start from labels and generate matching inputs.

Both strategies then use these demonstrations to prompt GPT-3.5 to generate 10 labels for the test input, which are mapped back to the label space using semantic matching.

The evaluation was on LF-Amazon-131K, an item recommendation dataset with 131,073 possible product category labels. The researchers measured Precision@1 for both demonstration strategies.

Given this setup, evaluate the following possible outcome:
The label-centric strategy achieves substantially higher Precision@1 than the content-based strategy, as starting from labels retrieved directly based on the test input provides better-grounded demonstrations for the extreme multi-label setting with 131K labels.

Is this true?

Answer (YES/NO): NO